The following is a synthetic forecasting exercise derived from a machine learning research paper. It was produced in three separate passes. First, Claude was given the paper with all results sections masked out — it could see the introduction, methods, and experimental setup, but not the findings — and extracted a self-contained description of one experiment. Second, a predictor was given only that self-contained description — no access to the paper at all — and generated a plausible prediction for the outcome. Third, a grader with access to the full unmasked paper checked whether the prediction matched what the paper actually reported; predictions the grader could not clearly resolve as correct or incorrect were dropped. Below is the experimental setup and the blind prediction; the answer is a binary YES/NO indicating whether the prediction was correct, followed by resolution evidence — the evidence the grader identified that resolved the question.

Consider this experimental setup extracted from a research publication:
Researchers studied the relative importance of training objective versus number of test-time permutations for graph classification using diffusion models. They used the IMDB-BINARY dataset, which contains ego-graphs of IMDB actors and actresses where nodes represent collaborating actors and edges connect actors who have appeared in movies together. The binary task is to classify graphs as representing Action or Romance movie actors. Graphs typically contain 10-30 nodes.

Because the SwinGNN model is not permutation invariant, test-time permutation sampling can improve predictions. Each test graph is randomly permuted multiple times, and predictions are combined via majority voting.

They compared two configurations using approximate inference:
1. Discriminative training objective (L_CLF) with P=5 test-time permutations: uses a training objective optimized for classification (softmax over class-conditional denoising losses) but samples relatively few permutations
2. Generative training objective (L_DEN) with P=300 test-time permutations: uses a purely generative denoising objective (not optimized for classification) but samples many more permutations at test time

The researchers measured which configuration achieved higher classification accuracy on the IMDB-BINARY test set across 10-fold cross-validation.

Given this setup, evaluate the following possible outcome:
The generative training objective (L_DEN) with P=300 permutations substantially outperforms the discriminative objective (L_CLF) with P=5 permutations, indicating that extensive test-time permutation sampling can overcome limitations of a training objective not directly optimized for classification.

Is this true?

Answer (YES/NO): NO